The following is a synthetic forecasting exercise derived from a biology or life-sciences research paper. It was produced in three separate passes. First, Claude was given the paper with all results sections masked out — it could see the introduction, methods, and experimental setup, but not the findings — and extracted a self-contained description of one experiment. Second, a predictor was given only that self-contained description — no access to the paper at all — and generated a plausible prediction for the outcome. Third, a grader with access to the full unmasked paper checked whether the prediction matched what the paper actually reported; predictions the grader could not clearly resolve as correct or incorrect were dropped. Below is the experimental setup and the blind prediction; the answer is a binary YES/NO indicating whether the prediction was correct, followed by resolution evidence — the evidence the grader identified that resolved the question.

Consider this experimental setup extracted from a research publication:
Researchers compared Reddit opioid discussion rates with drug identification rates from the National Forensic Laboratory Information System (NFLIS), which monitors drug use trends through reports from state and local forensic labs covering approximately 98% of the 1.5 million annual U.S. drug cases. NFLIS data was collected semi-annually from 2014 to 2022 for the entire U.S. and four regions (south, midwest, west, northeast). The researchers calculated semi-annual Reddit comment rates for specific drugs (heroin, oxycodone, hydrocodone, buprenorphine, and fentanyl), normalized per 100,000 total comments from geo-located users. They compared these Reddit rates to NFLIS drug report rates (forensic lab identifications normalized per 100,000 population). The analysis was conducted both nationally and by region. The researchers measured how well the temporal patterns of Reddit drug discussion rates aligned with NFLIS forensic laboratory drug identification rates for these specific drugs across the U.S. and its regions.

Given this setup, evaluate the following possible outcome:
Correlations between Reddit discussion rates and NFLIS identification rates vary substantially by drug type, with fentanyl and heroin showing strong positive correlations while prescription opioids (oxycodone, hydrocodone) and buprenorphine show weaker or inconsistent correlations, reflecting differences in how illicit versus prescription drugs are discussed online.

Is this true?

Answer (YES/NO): NO